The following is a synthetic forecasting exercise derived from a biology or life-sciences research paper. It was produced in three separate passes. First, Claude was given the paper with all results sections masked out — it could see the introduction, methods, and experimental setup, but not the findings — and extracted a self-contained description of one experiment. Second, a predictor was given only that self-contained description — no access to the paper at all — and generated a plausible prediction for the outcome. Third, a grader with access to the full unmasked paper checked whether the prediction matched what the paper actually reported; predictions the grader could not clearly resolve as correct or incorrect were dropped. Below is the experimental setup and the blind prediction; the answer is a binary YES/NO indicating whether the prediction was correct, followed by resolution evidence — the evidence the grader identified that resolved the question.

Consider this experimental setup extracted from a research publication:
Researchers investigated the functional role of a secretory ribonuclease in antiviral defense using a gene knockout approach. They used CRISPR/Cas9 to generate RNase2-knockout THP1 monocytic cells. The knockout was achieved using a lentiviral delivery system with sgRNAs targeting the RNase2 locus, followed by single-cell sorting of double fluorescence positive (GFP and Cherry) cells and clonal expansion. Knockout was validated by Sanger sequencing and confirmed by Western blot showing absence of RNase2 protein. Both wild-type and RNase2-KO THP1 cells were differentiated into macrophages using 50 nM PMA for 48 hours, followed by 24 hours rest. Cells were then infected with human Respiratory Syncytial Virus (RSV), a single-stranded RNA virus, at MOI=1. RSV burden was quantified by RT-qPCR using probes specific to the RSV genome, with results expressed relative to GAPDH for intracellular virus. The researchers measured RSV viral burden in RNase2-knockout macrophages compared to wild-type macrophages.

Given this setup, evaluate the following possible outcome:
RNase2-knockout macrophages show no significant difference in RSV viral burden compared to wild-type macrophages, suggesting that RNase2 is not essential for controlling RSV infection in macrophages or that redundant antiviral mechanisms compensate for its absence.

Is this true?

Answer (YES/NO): NO